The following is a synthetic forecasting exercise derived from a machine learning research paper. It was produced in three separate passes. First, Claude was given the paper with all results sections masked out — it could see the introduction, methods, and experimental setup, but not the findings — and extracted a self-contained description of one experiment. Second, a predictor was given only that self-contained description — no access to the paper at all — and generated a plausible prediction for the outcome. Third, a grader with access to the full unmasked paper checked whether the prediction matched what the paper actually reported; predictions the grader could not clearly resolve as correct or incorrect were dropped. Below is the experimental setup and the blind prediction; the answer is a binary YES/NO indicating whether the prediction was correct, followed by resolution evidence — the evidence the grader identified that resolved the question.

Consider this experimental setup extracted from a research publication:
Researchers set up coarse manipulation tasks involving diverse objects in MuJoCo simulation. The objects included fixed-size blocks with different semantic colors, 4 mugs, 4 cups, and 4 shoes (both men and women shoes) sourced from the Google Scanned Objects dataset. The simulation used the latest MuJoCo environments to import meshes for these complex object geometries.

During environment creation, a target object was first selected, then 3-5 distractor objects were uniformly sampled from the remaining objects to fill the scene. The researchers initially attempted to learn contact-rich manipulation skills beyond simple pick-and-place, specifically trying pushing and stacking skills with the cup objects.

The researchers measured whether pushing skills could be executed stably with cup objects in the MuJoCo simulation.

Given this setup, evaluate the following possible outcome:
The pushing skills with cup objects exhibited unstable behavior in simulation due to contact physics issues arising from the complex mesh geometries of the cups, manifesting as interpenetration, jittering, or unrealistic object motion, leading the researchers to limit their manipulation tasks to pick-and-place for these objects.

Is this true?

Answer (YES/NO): NO